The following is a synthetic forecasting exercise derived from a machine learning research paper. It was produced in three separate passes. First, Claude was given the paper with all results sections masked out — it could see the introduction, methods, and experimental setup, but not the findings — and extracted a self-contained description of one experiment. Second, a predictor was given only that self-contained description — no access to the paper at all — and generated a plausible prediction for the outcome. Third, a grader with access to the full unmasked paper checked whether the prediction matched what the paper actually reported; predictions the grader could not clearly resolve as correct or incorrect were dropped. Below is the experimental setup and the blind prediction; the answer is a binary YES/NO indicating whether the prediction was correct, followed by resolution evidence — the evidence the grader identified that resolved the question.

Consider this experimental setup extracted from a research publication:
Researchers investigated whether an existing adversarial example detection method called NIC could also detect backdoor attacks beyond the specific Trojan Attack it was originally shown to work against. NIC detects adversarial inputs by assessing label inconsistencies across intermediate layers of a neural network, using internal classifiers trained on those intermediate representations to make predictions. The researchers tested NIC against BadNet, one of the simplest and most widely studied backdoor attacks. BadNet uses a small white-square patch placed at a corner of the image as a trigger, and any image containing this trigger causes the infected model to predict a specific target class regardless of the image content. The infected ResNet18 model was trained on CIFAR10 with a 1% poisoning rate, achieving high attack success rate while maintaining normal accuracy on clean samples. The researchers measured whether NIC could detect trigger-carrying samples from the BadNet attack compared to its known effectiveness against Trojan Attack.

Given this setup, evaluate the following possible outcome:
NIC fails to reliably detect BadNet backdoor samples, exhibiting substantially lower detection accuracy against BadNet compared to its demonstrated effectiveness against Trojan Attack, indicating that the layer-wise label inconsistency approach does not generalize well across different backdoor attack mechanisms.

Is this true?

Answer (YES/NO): YES